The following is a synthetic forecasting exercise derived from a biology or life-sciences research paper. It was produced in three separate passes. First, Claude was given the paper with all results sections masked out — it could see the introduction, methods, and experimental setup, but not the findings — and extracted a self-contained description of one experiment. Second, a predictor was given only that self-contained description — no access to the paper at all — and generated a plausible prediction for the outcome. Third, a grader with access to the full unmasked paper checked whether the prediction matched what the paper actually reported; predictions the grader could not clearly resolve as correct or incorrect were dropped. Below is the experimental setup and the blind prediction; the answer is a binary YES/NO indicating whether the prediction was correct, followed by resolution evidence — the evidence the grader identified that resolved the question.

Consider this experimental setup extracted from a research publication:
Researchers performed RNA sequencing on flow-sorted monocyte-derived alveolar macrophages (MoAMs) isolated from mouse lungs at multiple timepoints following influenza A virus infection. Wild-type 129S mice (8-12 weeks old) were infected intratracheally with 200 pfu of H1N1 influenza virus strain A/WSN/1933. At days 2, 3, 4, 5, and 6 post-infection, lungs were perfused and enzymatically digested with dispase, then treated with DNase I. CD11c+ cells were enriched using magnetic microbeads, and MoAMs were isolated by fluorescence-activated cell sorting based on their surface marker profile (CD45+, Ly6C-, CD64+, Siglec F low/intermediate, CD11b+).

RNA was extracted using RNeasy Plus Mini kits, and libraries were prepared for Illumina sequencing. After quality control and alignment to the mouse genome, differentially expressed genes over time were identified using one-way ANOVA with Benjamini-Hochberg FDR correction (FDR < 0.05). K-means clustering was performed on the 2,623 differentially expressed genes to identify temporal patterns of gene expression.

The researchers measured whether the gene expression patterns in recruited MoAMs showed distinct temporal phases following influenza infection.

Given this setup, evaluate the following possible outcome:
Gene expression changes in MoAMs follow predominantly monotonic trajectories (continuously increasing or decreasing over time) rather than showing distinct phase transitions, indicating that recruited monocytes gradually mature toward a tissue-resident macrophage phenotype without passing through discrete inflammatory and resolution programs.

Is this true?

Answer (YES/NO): NO